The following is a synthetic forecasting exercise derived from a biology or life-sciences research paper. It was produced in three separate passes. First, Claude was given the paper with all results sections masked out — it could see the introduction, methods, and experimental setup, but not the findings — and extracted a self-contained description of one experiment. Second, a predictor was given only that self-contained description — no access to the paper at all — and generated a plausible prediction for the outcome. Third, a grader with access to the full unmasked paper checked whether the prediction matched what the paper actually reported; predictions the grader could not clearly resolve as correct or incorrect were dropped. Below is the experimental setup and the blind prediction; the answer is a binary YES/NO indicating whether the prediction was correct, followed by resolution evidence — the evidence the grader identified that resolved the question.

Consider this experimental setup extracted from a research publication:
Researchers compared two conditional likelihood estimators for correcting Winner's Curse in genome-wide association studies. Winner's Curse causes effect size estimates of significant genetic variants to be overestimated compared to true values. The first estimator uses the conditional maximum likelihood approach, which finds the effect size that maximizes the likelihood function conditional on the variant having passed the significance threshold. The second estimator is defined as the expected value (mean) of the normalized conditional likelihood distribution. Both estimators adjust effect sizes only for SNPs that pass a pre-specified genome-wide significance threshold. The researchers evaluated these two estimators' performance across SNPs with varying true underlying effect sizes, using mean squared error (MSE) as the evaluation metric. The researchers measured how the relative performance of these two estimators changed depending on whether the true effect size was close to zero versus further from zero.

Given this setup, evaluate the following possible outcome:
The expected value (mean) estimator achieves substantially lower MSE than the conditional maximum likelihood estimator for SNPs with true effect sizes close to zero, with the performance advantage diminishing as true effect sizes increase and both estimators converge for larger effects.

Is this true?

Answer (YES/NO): NO